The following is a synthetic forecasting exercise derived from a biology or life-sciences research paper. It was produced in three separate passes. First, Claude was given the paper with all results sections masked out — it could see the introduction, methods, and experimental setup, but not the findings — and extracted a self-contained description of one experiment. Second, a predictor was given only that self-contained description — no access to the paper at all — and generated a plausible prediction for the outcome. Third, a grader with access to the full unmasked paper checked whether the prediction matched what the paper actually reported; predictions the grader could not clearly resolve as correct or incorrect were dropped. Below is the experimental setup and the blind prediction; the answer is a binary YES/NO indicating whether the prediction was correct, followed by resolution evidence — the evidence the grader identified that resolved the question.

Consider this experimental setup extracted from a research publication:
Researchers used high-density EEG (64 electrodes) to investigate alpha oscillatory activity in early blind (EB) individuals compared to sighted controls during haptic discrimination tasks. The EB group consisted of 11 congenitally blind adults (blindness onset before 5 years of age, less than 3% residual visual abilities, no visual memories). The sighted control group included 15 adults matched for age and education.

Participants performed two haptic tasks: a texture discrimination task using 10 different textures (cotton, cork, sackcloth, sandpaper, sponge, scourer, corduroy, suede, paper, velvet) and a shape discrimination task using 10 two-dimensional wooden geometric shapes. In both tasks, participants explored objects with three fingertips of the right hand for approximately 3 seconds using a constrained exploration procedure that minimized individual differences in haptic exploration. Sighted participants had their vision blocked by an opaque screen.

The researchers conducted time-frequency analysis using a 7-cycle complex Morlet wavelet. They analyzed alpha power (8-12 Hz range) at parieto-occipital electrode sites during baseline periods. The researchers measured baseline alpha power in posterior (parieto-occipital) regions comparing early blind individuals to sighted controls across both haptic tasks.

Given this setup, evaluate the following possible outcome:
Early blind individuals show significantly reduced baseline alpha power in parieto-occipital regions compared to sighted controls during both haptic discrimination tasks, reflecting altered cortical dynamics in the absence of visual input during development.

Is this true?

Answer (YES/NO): YES